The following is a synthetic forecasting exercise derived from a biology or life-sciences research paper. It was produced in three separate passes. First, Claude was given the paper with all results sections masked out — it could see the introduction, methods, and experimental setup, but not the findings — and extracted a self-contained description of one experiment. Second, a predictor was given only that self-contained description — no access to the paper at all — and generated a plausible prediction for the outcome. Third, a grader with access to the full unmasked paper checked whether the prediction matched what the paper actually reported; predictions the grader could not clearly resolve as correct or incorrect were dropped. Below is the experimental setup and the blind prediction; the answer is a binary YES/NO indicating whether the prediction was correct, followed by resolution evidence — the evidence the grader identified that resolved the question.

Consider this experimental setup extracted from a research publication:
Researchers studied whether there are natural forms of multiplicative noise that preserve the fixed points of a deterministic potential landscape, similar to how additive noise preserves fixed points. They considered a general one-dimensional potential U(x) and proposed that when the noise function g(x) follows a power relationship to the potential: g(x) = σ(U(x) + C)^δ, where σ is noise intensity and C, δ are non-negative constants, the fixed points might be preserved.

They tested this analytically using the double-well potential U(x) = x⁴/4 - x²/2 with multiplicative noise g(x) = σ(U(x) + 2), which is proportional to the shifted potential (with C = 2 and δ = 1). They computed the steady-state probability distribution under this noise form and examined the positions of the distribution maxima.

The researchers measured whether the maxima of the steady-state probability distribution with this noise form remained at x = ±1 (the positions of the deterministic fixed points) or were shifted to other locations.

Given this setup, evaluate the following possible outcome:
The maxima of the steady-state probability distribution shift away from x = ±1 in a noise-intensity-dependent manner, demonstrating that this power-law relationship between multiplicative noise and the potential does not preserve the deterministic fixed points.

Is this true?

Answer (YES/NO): NO